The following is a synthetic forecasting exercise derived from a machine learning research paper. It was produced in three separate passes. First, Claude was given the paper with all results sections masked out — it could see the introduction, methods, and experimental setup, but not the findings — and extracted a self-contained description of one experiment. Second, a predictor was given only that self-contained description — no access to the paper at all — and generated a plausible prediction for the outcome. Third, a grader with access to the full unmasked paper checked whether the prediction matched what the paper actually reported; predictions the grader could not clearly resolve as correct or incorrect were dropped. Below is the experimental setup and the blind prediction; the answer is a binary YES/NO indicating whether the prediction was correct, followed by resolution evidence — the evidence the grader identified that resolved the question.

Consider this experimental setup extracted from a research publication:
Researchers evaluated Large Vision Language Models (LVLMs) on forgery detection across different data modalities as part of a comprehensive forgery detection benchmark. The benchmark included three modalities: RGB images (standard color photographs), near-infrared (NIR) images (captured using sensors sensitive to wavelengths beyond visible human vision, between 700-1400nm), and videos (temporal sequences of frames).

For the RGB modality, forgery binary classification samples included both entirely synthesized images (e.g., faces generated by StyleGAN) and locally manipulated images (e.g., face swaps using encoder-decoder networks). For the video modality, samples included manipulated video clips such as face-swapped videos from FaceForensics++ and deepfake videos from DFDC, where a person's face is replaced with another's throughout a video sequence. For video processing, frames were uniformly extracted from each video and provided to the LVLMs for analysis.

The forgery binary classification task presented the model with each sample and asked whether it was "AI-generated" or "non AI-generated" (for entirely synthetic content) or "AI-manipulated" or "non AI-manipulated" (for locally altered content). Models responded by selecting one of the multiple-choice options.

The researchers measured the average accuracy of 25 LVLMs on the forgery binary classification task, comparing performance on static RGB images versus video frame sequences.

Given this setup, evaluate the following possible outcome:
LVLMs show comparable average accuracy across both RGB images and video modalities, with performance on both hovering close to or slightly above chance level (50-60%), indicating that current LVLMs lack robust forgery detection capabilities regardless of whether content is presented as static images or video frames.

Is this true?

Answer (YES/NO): NO